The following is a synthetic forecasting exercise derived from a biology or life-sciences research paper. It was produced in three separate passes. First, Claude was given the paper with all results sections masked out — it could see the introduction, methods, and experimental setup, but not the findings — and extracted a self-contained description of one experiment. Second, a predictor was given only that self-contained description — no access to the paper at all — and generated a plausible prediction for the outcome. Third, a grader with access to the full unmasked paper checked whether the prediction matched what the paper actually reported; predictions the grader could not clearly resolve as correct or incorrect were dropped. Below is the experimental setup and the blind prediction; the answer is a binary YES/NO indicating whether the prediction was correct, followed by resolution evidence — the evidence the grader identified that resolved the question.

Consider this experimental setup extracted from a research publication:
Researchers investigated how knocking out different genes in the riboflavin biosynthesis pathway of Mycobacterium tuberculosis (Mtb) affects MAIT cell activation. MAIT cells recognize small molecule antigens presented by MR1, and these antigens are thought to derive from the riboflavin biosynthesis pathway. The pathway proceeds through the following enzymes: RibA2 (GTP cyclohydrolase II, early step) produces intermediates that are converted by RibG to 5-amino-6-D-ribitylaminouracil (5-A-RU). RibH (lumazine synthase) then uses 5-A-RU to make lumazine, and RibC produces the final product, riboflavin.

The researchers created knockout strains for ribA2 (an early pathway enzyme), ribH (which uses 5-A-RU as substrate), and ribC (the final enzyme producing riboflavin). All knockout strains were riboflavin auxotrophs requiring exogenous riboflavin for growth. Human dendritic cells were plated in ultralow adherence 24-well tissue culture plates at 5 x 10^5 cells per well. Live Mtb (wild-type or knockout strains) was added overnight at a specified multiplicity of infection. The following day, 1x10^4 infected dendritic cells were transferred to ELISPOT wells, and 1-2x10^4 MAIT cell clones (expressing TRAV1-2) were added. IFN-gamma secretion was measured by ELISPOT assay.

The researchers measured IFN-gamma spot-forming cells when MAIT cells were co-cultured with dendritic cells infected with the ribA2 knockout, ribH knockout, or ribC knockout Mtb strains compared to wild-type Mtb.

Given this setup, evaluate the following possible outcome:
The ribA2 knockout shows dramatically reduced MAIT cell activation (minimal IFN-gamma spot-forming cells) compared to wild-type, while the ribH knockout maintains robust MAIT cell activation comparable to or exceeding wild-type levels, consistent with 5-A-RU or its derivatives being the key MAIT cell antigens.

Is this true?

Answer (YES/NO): YES